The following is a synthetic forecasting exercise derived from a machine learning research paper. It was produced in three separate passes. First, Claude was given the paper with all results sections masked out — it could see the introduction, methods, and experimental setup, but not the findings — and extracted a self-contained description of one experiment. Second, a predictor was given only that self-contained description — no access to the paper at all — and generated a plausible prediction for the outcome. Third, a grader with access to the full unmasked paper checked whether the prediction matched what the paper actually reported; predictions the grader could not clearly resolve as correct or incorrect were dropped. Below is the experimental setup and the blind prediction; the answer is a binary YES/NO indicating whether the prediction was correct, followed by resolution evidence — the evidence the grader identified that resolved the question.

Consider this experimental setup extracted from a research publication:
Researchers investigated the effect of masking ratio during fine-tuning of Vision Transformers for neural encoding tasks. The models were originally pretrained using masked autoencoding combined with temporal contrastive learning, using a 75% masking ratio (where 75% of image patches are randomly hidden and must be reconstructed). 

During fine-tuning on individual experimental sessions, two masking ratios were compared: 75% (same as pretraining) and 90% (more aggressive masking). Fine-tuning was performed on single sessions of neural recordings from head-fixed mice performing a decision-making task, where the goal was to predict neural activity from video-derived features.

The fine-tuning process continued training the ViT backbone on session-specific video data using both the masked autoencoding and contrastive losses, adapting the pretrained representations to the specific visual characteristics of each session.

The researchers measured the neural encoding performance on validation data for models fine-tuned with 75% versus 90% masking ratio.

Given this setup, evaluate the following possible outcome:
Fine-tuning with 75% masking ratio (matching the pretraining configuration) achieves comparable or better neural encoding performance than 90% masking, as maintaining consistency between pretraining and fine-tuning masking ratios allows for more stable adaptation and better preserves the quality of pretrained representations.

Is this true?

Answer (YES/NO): NO